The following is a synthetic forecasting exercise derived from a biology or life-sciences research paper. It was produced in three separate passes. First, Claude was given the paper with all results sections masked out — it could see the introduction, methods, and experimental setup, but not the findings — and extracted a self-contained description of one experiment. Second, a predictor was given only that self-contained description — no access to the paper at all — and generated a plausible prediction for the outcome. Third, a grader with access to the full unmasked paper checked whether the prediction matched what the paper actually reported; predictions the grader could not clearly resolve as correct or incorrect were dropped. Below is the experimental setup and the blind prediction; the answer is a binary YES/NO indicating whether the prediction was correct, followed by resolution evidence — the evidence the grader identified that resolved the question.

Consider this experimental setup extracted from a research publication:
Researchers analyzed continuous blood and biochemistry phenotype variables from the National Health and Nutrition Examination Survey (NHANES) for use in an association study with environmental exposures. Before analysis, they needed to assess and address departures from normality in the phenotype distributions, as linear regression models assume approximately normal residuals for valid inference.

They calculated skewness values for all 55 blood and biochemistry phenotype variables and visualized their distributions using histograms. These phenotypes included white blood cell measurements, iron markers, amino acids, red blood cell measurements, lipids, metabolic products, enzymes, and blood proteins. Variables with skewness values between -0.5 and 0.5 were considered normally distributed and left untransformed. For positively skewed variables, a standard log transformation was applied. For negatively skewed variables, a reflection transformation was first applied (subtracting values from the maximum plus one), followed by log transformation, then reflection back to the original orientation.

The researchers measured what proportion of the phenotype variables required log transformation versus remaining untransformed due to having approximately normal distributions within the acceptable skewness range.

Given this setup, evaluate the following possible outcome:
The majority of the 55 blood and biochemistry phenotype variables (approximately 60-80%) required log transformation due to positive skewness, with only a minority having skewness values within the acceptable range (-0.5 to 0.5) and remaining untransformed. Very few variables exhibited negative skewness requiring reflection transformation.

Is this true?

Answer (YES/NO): NO